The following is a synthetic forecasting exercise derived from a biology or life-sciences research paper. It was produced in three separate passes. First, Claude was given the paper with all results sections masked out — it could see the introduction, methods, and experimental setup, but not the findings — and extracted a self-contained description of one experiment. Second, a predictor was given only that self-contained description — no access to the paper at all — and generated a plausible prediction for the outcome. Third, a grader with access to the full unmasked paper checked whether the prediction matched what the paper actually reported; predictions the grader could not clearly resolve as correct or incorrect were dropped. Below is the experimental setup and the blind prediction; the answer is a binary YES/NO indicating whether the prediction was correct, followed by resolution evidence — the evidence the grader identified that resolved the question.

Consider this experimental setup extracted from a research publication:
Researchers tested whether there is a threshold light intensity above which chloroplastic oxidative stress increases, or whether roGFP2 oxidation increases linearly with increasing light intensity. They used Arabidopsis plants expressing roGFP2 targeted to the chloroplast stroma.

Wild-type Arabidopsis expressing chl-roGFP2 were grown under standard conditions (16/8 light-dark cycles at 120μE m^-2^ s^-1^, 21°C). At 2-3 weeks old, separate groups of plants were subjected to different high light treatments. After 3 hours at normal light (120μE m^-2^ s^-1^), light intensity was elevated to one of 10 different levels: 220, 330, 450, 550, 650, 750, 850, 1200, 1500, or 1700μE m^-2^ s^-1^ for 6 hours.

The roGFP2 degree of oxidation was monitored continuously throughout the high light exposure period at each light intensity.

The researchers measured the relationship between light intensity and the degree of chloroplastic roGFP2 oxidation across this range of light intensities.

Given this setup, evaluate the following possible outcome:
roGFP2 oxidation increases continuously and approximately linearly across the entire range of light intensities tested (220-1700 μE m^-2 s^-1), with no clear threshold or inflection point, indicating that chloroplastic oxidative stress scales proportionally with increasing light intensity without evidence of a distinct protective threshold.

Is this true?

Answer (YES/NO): NO